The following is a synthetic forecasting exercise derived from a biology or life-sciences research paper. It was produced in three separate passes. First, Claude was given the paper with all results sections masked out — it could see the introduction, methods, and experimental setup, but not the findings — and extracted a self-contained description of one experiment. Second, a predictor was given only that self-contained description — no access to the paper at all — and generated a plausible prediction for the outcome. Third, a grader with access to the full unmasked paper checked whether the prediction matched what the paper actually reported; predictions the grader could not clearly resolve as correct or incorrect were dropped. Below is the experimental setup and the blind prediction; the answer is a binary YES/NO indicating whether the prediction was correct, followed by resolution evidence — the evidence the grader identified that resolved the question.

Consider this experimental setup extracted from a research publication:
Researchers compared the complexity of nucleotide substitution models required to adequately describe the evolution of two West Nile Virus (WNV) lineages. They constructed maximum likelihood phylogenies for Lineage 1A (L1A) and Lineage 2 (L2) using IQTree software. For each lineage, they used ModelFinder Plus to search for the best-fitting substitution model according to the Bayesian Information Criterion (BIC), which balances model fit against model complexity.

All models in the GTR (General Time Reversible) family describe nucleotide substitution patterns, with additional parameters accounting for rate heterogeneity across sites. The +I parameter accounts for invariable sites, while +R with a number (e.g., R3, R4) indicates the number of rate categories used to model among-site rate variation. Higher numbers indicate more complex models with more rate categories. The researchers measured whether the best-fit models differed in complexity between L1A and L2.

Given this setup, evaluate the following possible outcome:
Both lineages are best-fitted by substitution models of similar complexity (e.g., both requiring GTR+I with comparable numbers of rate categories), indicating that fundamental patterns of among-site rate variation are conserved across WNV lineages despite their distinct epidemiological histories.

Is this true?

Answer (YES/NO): NO